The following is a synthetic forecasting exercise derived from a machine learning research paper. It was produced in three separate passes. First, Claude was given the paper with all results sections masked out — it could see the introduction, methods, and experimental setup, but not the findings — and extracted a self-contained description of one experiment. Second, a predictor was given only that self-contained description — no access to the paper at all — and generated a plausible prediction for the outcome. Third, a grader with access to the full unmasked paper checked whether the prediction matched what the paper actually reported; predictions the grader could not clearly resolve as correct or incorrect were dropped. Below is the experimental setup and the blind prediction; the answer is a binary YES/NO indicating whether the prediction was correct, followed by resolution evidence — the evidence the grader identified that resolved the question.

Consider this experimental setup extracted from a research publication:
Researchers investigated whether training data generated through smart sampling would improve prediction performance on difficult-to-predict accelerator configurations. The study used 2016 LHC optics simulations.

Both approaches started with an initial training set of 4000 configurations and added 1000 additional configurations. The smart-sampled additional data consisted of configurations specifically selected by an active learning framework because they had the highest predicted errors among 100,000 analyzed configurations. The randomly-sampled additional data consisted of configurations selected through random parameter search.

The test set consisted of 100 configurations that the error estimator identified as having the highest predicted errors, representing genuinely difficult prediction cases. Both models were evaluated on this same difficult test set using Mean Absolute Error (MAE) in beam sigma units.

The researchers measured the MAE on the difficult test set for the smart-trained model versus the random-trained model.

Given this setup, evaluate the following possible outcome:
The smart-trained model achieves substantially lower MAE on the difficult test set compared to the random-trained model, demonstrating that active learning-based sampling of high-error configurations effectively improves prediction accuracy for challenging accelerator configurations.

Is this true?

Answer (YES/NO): NO